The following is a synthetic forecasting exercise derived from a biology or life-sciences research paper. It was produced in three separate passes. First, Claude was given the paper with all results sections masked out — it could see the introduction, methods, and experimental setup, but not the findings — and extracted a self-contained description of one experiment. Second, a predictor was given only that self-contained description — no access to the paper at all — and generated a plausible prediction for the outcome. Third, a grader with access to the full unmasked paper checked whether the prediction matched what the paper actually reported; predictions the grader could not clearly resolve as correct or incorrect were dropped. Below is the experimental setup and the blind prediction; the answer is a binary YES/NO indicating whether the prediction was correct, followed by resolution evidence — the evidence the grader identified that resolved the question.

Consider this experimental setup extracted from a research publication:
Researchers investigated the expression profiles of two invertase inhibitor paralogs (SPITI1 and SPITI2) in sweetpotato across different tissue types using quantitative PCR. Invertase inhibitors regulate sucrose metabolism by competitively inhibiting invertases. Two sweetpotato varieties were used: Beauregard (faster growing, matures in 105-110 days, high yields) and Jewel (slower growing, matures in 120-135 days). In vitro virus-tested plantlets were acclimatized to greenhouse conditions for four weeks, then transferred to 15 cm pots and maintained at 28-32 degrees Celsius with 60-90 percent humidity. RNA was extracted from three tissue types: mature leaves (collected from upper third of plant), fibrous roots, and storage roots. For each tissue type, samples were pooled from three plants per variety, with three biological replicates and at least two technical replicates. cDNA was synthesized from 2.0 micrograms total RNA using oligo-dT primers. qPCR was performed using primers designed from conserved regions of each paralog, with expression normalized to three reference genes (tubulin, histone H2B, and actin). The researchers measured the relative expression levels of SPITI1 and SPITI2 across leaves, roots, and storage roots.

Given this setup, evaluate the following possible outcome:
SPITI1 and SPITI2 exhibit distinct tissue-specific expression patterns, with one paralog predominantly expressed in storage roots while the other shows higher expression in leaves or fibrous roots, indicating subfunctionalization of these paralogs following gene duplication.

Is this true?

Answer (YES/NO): YES